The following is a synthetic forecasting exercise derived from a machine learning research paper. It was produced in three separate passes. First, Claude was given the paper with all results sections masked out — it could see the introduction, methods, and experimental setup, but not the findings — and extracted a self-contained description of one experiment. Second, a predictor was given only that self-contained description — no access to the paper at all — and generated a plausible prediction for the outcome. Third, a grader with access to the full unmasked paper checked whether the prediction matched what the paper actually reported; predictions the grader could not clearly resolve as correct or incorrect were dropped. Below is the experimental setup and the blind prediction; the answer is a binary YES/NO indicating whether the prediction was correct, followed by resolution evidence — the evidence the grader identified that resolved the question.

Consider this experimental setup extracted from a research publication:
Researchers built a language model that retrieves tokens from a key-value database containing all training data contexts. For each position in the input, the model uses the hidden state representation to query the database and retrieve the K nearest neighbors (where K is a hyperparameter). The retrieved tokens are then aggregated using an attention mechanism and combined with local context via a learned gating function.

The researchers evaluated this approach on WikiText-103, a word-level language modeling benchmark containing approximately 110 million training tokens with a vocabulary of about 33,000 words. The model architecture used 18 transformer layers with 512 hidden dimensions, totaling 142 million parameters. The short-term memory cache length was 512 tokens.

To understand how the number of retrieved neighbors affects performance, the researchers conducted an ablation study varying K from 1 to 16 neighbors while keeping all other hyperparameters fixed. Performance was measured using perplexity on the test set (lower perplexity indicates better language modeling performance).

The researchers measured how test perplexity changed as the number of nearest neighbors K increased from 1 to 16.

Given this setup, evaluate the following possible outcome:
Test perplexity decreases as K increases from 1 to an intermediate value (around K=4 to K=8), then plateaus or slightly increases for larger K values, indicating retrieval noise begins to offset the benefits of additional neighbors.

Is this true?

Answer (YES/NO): NO